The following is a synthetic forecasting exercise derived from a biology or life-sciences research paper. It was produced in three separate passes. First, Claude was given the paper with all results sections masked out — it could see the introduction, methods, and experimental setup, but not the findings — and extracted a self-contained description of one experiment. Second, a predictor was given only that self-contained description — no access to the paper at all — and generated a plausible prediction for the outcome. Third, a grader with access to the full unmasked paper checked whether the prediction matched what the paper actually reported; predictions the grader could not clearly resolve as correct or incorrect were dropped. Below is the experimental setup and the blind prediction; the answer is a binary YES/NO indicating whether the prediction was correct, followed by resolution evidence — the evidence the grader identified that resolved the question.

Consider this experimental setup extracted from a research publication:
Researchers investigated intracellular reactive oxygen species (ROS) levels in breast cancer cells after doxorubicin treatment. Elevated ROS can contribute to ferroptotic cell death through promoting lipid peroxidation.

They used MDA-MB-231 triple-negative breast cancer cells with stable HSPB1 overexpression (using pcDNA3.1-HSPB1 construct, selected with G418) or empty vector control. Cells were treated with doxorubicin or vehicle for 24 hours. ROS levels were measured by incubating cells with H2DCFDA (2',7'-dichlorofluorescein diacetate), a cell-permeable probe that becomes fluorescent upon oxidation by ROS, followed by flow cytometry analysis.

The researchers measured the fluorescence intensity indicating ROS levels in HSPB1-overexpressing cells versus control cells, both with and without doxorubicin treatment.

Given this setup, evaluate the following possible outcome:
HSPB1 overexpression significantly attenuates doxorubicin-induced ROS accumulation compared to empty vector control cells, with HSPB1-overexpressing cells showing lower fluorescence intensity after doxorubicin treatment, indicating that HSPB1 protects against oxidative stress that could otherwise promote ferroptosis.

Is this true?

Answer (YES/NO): YES